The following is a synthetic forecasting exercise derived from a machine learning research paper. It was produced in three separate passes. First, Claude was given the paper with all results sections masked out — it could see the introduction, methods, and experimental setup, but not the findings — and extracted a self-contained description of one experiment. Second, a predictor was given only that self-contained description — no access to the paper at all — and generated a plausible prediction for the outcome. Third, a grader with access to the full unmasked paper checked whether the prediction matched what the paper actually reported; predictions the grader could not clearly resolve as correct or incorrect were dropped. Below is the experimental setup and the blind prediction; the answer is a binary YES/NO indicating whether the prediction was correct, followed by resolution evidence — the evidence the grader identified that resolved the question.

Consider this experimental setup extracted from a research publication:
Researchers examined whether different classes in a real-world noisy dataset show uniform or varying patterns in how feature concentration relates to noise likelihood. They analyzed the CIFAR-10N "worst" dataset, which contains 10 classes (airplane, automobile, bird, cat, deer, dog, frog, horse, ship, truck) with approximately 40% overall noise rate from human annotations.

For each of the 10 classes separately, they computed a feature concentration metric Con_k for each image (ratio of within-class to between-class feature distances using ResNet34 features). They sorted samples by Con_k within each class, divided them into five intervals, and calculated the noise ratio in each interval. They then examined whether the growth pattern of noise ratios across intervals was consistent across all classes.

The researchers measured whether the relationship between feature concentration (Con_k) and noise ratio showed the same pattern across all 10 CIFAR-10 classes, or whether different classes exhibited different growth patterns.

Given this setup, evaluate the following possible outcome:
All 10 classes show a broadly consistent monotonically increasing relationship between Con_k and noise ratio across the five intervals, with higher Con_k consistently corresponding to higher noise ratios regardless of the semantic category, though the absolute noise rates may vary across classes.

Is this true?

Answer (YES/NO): NO